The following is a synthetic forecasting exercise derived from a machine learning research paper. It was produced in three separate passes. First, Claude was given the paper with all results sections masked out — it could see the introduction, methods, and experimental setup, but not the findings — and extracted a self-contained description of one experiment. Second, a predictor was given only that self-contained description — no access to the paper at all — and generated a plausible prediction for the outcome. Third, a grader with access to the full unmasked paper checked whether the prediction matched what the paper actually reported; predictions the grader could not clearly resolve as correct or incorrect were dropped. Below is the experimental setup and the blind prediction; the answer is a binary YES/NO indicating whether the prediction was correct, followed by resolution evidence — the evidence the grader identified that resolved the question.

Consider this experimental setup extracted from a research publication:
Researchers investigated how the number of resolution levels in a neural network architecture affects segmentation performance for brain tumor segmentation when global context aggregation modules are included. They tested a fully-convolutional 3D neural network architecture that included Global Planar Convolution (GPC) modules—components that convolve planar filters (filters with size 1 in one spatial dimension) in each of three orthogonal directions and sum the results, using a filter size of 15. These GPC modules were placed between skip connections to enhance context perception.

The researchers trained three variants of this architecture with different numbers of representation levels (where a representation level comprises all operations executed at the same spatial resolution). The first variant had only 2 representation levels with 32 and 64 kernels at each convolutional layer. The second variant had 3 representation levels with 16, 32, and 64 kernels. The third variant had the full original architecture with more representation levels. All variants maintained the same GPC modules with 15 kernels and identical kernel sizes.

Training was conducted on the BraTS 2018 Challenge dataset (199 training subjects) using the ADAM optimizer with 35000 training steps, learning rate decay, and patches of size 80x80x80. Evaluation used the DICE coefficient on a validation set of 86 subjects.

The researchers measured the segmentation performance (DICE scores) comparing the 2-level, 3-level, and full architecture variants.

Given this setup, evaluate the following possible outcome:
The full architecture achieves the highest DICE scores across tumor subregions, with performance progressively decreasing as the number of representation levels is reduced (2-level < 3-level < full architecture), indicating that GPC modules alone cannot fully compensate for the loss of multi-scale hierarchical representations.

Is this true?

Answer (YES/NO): NO